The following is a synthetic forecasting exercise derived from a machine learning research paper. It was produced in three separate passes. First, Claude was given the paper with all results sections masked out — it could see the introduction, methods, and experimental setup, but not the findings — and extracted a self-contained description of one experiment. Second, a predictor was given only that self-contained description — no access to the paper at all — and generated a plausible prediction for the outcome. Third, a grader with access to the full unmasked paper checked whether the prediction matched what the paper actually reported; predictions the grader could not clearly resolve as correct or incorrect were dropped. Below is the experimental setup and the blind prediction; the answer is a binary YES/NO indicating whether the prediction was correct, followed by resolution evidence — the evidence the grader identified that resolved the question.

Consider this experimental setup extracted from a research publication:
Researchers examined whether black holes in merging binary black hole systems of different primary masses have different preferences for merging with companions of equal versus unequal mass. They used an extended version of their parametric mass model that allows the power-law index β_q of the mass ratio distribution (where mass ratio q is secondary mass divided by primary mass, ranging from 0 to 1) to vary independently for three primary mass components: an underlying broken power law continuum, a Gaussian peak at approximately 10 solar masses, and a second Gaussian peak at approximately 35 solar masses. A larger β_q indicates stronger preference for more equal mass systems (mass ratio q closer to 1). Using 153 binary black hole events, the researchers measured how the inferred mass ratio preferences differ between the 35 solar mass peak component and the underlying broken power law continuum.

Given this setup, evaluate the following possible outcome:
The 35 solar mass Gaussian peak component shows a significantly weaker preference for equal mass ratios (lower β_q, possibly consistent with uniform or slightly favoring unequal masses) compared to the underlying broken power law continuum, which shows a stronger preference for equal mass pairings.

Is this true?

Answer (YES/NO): NO